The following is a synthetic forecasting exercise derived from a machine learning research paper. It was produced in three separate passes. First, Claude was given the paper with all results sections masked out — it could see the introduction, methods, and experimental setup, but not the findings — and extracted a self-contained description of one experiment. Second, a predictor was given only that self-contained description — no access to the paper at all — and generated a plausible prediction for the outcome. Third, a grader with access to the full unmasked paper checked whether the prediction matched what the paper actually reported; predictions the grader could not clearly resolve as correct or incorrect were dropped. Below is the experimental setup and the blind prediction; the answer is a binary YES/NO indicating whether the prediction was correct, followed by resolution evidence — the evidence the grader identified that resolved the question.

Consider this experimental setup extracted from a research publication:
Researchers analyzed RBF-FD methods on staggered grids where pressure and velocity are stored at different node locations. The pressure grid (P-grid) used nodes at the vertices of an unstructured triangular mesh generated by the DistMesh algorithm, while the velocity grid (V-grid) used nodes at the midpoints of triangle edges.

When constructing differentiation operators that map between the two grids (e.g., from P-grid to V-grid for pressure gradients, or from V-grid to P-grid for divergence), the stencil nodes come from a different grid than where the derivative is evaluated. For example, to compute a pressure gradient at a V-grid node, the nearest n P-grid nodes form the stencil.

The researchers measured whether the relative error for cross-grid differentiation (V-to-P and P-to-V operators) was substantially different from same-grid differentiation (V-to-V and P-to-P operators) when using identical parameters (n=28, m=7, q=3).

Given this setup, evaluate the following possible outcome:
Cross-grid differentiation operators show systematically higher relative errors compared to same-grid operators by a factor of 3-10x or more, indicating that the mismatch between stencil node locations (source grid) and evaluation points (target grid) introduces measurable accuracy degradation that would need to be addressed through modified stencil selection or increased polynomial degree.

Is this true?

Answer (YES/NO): NO